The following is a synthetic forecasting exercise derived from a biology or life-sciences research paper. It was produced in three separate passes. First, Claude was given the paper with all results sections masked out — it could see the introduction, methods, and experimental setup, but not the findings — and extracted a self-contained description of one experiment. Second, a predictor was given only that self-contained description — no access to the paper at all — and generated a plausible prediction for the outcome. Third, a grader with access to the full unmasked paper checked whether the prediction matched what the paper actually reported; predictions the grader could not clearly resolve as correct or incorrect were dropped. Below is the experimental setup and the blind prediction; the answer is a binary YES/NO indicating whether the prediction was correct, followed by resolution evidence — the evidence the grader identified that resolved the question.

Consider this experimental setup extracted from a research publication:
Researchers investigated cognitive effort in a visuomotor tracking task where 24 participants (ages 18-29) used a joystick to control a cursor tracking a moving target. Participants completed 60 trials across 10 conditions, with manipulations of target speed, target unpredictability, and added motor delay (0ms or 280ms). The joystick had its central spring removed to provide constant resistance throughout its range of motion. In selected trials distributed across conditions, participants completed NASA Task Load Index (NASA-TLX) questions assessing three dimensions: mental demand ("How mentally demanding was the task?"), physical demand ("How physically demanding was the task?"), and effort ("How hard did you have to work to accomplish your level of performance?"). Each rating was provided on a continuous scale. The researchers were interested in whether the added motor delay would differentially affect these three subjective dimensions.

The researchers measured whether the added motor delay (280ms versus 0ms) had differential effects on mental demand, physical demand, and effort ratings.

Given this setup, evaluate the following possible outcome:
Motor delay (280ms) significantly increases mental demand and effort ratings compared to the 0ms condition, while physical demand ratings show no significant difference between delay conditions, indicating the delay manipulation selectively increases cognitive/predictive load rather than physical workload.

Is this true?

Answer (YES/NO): NO